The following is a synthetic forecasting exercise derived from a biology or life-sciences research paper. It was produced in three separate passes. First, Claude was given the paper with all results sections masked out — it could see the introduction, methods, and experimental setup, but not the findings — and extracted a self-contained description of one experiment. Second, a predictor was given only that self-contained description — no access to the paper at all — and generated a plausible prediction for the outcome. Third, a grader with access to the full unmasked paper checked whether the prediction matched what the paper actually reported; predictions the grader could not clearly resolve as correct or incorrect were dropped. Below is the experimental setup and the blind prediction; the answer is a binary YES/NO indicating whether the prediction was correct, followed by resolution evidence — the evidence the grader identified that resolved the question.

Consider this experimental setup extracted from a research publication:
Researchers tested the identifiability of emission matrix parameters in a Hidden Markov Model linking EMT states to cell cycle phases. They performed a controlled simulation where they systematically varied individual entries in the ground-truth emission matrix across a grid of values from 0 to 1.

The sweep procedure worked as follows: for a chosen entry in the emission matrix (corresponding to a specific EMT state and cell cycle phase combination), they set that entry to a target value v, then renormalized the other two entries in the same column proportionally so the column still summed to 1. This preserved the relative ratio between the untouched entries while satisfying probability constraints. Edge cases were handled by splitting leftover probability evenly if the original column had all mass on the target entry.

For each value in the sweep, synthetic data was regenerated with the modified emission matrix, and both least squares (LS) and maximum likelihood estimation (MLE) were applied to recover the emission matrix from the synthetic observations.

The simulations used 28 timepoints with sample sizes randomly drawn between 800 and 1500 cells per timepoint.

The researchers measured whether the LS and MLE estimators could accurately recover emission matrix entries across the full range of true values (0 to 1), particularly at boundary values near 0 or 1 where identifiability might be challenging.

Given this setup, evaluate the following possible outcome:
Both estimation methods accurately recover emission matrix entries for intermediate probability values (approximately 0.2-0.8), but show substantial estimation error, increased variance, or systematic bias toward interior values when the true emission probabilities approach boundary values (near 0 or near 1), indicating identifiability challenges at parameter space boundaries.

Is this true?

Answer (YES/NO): NO